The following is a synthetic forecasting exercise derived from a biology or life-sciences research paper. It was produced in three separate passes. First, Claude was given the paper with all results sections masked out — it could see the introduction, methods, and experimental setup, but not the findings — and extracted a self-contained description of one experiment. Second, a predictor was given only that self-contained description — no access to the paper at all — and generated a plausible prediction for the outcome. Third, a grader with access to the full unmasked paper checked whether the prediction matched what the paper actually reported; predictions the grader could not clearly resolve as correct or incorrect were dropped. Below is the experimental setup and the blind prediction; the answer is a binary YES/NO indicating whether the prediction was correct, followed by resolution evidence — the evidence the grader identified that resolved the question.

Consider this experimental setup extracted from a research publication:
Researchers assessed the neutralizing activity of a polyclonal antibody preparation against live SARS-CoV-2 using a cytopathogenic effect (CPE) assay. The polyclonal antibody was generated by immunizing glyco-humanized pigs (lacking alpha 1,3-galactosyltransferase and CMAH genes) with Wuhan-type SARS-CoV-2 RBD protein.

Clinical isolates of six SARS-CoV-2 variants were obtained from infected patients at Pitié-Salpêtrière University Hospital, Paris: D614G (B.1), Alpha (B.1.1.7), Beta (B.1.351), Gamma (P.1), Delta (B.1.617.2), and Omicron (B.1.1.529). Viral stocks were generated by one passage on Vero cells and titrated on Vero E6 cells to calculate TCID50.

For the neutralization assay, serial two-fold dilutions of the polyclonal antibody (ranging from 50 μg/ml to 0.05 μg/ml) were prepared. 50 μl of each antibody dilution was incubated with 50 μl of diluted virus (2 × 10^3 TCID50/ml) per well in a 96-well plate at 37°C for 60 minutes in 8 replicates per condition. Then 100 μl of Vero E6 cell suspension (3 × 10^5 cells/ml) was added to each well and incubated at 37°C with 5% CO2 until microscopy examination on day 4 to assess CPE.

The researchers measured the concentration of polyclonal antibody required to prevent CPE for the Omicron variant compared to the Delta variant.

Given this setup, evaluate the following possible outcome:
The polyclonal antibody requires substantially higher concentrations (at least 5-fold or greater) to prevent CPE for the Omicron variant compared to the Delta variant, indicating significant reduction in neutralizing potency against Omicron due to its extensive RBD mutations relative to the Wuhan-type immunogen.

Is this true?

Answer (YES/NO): NO